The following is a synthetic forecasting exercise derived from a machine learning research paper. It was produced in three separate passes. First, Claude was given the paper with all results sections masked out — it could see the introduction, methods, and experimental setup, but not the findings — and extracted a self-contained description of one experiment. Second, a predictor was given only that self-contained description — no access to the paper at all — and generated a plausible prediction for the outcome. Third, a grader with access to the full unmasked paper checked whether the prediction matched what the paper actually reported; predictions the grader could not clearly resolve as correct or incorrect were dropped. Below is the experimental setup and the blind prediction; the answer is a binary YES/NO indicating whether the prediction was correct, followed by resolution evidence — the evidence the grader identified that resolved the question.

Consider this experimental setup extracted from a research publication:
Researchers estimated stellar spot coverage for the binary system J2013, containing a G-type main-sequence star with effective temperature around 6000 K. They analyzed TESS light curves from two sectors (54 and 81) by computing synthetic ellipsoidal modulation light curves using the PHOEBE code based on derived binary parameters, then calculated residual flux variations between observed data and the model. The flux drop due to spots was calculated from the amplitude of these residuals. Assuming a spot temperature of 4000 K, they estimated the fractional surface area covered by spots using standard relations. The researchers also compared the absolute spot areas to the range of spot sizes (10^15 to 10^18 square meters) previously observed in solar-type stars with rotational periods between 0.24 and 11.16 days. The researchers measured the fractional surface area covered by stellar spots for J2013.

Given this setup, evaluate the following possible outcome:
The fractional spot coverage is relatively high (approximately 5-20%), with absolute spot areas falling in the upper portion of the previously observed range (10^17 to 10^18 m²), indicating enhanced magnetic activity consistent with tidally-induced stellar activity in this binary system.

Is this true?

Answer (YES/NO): NO